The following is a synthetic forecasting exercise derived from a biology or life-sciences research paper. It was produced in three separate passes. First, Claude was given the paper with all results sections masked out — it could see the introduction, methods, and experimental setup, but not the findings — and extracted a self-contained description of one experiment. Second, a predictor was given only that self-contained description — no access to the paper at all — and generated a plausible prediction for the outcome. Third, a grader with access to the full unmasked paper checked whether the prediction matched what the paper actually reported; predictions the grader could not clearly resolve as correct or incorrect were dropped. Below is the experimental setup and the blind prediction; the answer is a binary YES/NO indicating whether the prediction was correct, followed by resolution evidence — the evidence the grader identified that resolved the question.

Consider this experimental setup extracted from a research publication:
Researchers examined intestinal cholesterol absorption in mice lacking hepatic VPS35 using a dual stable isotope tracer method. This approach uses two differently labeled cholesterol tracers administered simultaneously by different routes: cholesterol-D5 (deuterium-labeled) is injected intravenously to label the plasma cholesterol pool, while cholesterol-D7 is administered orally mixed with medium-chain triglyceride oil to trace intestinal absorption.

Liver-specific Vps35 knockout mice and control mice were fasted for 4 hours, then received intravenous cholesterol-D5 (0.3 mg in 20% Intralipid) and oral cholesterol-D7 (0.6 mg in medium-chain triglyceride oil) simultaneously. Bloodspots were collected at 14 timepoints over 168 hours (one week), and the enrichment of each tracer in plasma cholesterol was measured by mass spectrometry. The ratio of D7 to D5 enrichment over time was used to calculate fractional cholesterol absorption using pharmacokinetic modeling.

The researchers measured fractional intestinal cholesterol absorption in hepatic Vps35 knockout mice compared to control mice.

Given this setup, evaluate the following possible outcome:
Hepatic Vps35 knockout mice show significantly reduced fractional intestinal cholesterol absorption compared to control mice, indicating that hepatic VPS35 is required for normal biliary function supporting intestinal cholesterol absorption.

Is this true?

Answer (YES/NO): NO